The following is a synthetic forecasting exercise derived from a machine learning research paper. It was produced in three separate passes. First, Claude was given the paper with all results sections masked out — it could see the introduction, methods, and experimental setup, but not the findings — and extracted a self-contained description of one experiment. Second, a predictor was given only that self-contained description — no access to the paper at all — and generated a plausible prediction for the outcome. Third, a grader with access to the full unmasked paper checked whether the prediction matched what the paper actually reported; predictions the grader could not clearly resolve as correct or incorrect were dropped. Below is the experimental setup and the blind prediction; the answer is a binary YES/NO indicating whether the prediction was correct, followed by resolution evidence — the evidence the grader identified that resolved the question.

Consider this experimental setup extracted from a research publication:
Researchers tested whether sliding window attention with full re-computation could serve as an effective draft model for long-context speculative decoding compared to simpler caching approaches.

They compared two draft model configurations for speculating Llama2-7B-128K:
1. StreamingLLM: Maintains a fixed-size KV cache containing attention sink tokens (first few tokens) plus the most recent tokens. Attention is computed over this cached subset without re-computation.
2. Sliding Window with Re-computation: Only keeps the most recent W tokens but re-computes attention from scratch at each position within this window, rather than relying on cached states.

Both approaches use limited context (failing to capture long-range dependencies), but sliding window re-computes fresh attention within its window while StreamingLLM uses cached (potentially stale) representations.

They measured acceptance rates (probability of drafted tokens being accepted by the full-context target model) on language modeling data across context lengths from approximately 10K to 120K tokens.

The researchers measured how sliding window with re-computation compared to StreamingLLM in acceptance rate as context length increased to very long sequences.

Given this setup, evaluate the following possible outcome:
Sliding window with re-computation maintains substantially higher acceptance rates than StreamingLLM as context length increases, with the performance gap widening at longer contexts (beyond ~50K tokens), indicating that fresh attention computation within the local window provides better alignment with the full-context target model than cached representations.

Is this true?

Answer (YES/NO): NO